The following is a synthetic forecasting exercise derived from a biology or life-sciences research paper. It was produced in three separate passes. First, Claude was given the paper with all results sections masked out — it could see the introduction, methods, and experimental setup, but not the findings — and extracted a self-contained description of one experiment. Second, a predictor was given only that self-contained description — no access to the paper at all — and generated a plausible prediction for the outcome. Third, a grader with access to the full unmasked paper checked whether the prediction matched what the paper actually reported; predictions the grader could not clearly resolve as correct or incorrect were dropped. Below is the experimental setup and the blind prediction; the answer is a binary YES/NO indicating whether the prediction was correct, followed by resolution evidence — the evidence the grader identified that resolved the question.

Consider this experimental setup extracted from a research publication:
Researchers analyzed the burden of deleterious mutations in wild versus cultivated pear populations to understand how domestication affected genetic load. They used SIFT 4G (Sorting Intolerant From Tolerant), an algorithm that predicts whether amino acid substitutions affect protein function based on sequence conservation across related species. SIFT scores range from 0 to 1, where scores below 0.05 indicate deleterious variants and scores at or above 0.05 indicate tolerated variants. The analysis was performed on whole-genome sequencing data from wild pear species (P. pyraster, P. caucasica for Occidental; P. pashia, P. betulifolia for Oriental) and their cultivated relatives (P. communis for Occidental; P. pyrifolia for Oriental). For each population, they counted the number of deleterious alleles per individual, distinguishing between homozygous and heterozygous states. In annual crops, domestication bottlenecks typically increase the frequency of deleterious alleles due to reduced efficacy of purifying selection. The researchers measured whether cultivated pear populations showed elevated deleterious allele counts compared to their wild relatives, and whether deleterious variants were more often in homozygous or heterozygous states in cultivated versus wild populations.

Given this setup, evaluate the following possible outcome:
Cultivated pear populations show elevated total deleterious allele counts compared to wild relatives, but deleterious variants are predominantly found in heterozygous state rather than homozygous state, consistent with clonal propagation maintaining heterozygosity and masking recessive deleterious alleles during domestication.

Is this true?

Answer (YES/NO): NO